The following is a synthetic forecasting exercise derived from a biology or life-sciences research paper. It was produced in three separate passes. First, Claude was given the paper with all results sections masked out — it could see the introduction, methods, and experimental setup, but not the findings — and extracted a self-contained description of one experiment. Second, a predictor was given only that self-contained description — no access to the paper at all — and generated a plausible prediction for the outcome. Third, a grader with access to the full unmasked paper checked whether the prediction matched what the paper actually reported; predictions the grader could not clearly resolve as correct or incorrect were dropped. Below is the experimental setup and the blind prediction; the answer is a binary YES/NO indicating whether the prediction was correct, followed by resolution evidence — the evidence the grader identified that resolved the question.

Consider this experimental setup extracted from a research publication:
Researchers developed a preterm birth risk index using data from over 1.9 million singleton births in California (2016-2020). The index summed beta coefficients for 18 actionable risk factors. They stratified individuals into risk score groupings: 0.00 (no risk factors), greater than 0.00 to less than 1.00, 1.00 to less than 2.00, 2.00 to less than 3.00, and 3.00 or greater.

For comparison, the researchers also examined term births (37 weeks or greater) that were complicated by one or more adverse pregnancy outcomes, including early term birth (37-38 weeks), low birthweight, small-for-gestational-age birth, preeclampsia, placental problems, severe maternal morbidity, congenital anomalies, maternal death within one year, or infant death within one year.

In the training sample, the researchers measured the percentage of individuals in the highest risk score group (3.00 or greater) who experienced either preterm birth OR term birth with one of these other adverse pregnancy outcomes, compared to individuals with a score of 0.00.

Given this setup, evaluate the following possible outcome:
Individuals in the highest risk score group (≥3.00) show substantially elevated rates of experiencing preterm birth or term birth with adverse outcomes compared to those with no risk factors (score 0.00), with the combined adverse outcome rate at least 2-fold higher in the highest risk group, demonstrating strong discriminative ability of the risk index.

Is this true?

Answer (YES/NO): NO